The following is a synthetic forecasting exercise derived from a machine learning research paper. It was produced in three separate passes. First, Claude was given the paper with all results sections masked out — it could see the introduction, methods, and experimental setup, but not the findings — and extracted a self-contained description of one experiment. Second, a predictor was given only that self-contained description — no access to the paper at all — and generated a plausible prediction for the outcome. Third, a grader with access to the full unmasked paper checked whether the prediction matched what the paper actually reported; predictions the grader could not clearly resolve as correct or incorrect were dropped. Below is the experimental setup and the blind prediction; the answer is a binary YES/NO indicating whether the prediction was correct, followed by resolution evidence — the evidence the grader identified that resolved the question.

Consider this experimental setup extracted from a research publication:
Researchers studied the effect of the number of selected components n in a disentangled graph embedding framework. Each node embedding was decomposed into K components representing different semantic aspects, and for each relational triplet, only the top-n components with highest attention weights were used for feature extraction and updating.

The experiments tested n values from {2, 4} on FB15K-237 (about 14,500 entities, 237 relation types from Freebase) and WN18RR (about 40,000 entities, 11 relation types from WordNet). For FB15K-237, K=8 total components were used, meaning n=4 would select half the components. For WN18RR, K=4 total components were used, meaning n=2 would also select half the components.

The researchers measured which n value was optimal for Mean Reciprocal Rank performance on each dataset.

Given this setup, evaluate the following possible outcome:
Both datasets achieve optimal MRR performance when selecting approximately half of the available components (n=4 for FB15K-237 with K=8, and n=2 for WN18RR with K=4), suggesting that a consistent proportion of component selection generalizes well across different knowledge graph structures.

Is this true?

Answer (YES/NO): YES